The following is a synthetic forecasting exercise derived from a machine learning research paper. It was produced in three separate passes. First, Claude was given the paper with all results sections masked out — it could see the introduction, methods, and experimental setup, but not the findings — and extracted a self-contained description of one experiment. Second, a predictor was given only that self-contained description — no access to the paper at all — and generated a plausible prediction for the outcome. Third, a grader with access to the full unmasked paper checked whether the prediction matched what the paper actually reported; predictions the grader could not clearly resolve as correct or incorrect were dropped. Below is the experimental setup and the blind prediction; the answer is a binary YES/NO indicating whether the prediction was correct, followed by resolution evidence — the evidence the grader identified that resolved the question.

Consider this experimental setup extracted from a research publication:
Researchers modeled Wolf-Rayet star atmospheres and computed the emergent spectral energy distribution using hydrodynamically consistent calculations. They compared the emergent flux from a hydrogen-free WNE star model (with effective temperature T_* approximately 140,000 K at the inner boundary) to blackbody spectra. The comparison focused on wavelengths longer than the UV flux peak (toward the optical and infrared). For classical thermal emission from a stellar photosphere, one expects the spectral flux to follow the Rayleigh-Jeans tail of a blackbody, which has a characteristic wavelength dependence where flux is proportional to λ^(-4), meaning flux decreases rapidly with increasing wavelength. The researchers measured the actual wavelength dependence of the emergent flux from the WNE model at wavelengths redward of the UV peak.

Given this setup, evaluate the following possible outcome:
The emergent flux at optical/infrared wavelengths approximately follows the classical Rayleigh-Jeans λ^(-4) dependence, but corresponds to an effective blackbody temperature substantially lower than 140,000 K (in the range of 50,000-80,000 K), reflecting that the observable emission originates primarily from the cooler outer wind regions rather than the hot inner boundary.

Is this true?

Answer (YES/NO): NO